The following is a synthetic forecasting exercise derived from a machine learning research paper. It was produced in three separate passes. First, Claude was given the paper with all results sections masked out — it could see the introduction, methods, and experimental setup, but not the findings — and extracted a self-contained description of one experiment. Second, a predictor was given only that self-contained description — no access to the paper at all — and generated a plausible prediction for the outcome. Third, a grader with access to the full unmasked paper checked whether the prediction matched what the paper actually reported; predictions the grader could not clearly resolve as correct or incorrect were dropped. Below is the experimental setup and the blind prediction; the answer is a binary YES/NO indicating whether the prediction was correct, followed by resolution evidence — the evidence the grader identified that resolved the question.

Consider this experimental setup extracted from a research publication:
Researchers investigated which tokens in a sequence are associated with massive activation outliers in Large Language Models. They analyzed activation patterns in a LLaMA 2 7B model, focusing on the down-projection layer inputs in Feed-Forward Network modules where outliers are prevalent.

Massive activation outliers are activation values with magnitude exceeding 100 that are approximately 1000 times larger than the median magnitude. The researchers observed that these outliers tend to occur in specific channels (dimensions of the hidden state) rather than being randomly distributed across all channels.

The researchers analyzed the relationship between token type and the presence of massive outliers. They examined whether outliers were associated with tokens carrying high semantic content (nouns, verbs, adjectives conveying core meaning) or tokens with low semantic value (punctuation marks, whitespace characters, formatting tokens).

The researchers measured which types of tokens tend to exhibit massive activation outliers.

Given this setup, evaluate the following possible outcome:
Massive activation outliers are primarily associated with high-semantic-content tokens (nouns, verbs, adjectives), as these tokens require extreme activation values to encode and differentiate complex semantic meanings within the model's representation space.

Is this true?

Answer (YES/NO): NO